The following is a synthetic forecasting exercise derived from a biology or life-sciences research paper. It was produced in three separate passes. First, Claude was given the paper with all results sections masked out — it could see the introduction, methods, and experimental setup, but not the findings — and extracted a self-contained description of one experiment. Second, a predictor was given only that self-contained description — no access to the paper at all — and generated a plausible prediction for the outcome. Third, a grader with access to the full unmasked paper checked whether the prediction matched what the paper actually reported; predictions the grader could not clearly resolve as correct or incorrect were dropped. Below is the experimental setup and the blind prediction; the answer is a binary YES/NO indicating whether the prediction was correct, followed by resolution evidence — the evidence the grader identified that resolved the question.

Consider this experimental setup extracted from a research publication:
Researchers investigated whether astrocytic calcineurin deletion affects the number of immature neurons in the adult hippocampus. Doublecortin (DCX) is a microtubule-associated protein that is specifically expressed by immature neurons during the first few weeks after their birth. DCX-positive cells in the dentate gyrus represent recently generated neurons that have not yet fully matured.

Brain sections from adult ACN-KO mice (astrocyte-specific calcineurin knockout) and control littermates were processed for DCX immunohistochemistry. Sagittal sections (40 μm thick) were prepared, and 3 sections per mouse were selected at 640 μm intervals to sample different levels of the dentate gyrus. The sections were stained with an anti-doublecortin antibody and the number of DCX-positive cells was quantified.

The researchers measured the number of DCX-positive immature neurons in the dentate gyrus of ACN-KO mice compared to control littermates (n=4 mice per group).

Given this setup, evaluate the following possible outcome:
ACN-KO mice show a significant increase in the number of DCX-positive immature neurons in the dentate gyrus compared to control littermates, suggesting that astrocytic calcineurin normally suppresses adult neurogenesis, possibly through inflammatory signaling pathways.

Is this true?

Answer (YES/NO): NO